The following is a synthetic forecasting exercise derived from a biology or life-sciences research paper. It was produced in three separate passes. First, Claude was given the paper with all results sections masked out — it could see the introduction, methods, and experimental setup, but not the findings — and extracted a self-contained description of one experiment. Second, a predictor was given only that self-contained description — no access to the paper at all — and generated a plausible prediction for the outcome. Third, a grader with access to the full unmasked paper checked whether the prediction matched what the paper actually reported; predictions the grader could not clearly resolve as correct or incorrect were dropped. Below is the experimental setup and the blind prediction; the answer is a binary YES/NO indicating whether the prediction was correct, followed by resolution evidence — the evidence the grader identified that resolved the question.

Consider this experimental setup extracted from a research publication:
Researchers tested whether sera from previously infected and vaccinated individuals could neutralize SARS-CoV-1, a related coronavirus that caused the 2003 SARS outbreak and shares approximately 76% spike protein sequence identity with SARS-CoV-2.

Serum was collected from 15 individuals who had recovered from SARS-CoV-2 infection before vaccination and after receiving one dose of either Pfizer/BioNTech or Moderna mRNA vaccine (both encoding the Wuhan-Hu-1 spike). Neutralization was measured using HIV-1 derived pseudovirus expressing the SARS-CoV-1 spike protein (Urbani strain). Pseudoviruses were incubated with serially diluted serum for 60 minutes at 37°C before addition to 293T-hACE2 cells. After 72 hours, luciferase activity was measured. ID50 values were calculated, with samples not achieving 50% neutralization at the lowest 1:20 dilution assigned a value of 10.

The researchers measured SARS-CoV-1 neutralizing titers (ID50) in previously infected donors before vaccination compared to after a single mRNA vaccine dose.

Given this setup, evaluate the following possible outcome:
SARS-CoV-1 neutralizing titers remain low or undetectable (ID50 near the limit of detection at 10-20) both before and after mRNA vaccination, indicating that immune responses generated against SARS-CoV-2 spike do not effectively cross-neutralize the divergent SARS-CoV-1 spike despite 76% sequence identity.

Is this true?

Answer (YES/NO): NO